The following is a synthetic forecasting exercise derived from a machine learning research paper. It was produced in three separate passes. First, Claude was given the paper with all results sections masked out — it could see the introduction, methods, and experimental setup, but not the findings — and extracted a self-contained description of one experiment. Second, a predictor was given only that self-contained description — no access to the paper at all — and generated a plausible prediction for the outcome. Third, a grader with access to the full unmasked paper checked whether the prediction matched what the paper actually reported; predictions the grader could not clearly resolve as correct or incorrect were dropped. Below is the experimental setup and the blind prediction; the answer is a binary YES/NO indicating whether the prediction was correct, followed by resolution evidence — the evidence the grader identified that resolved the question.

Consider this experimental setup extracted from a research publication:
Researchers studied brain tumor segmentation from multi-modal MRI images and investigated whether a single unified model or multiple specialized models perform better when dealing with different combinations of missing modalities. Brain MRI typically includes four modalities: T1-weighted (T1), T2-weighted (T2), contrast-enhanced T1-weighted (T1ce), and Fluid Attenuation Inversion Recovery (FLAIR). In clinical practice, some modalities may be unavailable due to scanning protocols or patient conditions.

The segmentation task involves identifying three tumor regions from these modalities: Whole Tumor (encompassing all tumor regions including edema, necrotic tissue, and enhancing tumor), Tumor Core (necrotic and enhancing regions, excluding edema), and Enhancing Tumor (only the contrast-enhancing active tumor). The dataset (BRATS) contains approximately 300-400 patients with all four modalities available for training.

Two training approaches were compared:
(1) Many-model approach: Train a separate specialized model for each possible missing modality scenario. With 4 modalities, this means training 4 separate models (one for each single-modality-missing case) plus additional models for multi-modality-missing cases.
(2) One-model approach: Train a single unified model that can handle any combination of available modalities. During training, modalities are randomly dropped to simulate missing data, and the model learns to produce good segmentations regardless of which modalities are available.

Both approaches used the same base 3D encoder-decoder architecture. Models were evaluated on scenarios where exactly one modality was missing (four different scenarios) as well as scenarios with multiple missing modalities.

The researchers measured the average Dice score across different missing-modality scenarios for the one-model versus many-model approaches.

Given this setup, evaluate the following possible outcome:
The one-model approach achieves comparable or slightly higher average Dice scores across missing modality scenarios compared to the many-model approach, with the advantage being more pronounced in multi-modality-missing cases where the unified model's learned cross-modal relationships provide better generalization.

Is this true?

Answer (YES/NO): NO